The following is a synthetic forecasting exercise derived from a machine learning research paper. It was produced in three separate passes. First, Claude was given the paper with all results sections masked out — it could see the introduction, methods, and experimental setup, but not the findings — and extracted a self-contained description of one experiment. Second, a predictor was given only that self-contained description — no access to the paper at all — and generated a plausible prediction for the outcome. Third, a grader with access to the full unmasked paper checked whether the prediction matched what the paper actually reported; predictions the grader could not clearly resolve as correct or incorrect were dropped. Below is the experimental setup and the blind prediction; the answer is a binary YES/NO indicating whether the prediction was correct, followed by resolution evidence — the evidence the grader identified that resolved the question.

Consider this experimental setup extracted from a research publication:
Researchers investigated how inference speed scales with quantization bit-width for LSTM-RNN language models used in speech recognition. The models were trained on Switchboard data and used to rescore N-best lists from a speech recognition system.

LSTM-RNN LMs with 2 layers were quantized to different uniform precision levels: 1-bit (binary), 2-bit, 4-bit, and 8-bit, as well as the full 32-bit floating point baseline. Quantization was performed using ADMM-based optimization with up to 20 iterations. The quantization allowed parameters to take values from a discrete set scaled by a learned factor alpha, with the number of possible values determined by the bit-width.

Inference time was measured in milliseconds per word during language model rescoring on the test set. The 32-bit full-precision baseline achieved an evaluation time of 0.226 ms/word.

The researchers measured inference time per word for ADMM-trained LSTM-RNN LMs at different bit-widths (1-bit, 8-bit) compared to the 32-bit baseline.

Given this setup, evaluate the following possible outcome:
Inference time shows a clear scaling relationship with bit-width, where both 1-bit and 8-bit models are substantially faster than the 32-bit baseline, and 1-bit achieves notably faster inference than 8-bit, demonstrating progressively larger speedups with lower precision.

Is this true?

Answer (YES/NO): YES